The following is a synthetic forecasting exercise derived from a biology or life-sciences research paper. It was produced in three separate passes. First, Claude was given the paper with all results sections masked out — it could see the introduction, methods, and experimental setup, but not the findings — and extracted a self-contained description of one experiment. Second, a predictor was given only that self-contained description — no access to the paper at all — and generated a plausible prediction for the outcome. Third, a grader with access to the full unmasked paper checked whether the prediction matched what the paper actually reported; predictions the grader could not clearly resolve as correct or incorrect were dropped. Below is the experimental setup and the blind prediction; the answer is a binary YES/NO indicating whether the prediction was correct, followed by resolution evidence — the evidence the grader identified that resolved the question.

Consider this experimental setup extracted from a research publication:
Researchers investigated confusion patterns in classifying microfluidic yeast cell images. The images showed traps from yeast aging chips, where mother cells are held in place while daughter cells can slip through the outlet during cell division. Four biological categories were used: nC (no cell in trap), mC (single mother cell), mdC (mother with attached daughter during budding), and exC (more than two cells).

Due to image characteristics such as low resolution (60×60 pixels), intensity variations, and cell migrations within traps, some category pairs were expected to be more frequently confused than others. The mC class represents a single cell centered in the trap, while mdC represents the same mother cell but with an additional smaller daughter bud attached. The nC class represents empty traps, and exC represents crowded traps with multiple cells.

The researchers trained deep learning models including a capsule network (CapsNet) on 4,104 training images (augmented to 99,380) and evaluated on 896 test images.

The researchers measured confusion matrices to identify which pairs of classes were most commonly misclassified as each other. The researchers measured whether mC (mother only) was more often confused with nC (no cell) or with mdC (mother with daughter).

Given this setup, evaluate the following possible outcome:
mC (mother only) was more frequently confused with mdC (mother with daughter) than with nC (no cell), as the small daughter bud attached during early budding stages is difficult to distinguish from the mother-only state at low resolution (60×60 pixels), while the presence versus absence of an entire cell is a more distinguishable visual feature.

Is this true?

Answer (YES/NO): YES